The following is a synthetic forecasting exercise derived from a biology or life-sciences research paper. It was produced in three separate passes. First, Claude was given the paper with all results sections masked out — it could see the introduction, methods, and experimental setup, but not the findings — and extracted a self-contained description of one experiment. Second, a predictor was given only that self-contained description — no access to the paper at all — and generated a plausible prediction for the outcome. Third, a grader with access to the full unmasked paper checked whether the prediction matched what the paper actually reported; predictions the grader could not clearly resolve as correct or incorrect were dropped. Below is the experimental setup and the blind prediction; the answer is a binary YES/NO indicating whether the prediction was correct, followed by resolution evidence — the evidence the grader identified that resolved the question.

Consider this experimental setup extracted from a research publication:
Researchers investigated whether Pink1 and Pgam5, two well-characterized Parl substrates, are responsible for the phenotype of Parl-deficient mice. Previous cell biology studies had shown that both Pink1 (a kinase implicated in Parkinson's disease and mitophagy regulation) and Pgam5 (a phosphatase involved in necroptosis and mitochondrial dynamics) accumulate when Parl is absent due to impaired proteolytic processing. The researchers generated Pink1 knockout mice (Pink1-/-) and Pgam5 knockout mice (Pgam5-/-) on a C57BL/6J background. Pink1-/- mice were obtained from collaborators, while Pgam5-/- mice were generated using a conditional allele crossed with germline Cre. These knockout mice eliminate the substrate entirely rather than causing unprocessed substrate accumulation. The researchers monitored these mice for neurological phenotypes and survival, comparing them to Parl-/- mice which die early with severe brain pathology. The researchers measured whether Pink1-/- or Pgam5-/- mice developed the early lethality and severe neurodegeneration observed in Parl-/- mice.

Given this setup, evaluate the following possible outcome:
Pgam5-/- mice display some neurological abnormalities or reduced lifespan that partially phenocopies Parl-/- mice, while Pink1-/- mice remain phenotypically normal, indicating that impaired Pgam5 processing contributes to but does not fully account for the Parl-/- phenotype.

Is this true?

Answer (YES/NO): NO